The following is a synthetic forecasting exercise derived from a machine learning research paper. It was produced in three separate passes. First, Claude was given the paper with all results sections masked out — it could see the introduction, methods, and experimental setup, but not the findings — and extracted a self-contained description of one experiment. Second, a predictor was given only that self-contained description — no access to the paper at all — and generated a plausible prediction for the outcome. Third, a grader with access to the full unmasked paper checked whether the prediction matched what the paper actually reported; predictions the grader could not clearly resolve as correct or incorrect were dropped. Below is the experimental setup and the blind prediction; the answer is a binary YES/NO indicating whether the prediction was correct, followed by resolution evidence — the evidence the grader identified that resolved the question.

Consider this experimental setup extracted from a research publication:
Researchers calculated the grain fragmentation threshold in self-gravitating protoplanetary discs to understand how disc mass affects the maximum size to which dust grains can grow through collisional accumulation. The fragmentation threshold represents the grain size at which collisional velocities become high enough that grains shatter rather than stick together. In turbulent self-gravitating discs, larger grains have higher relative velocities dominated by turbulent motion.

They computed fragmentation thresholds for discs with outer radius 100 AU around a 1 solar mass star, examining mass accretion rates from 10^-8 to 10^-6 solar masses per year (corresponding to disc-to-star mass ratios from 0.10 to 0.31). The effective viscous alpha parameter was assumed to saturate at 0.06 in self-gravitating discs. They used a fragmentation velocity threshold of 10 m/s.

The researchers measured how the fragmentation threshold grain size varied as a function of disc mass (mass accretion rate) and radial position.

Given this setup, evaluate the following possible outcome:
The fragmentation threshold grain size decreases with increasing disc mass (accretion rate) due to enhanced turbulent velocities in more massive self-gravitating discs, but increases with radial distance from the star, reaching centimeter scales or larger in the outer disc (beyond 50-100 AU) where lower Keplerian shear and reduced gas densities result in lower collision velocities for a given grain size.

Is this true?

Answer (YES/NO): NO